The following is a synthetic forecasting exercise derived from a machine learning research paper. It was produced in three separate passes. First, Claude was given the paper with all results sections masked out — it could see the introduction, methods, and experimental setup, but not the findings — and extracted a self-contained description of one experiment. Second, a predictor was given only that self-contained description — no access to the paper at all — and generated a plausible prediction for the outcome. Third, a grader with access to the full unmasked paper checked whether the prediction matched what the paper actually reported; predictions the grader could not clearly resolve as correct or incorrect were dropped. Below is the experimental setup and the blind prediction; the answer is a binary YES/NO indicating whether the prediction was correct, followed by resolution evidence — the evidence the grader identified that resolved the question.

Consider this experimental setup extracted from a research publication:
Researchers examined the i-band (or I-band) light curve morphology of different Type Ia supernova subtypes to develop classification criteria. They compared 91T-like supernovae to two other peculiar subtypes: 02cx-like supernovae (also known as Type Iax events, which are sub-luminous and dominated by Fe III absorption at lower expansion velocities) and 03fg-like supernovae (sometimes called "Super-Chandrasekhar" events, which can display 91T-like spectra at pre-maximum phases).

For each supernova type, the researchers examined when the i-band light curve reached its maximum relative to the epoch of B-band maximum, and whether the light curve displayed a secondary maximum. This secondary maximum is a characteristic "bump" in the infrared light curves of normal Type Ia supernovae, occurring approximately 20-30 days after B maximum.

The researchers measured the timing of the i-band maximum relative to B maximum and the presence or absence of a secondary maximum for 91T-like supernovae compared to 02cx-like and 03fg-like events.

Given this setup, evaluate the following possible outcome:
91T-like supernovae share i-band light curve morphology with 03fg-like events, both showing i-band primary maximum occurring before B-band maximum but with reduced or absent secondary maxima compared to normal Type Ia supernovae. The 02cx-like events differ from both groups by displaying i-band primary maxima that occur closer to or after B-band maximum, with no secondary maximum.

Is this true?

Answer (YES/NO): NO